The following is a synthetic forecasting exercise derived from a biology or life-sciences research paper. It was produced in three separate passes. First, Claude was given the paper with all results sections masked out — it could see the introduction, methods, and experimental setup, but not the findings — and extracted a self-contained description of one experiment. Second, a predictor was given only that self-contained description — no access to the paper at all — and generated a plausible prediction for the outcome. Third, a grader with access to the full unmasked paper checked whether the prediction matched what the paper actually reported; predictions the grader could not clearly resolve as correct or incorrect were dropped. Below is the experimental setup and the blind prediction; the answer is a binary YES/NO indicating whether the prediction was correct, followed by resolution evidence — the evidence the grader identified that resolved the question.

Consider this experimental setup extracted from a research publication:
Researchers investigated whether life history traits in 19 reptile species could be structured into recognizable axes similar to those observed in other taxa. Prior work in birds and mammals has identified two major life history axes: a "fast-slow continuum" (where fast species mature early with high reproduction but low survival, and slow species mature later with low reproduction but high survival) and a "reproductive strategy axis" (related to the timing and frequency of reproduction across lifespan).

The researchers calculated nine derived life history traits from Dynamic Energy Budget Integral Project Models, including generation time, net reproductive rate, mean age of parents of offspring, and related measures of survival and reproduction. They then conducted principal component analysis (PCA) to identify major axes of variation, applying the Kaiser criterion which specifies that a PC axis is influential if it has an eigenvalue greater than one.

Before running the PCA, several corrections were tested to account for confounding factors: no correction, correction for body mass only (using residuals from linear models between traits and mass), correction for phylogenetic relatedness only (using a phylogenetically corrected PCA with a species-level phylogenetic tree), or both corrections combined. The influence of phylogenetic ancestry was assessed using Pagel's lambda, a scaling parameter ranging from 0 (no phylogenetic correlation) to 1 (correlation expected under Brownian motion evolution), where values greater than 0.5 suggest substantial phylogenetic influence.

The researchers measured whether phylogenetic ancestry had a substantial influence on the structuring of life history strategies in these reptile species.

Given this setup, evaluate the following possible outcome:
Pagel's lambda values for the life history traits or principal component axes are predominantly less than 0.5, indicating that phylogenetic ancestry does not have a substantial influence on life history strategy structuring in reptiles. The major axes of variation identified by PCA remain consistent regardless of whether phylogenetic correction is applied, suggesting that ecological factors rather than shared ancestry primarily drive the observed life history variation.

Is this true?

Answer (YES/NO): NO